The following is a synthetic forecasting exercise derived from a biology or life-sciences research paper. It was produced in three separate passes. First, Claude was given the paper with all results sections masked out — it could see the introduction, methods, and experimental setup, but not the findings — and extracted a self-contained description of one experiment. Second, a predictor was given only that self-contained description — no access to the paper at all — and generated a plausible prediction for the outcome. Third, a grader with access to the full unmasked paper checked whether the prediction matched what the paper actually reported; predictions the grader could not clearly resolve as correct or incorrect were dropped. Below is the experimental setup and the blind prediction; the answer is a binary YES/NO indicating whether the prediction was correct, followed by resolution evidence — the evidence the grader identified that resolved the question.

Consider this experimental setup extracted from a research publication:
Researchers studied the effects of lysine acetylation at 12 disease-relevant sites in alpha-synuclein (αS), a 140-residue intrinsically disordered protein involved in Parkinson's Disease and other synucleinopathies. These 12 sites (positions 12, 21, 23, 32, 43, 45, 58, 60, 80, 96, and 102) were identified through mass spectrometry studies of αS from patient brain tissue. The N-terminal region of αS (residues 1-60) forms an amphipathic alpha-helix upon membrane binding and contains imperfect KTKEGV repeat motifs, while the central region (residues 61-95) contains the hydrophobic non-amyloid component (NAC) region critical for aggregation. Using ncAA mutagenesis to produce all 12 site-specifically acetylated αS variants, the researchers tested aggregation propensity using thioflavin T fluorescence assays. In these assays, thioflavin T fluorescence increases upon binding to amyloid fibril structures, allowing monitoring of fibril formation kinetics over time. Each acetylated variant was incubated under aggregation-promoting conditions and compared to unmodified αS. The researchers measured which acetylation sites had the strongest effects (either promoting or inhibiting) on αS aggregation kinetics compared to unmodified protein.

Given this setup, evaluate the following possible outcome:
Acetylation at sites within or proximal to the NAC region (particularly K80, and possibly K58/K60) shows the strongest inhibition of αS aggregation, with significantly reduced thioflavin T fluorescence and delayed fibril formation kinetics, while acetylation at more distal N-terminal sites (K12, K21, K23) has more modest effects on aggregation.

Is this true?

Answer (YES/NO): NO